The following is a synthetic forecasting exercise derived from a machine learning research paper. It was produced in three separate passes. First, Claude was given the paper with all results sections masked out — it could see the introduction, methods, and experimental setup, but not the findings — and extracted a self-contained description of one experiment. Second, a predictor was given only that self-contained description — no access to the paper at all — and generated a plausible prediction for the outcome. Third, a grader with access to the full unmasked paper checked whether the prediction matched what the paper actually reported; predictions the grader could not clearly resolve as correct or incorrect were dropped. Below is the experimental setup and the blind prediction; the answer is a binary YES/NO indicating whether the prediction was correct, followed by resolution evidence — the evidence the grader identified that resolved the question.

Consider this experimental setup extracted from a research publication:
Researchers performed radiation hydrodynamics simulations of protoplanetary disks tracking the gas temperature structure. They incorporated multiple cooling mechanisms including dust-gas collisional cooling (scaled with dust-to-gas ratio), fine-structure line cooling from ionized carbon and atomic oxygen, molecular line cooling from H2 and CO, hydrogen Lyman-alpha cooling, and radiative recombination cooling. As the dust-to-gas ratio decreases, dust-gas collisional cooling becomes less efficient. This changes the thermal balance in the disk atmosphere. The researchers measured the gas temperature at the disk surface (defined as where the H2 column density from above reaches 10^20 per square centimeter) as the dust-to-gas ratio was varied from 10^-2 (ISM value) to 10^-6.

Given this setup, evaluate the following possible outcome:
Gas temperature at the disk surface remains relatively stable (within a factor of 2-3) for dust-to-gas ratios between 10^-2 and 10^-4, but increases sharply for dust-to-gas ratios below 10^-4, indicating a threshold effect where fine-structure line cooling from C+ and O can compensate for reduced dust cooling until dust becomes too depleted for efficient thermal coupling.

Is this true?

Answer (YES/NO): NO